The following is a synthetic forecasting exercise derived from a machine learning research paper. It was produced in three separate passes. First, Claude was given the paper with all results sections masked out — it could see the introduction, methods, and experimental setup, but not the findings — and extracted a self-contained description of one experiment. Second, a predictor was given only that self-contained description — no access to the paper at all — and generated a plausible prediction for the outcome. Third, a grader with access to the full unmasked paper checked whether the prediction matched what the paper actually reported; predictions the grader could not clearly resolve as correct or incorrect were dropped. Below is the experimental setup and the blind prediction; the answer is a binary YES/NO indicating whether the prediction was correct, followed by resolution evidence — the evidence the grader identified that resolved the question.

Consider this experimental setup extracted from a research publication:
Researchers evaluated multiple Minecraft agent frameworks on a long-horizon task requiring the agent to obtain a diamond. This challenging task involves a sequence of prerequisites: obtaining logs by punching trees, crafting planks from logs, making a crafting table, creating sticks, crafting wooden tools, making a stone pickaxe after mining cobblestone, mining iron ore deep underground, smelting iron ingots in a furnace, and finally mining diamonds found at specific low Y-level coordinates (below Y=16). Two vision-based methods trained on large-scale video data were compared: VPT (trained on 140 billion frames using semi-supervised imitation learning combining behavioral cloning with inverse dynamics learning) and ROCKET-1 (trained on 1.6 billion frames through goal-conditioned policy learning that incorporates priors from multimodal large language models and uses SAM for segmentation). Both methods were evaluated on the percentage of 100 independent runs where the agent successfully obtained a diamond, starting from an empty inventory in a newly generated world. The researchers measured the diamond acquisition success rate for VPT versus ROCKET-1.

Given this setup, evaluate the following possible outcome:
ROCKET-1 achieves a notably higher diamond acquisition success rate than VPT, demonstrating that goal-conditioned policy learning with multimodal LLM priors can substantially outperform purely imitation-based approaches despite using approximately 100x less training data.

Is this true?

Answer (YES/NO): NO